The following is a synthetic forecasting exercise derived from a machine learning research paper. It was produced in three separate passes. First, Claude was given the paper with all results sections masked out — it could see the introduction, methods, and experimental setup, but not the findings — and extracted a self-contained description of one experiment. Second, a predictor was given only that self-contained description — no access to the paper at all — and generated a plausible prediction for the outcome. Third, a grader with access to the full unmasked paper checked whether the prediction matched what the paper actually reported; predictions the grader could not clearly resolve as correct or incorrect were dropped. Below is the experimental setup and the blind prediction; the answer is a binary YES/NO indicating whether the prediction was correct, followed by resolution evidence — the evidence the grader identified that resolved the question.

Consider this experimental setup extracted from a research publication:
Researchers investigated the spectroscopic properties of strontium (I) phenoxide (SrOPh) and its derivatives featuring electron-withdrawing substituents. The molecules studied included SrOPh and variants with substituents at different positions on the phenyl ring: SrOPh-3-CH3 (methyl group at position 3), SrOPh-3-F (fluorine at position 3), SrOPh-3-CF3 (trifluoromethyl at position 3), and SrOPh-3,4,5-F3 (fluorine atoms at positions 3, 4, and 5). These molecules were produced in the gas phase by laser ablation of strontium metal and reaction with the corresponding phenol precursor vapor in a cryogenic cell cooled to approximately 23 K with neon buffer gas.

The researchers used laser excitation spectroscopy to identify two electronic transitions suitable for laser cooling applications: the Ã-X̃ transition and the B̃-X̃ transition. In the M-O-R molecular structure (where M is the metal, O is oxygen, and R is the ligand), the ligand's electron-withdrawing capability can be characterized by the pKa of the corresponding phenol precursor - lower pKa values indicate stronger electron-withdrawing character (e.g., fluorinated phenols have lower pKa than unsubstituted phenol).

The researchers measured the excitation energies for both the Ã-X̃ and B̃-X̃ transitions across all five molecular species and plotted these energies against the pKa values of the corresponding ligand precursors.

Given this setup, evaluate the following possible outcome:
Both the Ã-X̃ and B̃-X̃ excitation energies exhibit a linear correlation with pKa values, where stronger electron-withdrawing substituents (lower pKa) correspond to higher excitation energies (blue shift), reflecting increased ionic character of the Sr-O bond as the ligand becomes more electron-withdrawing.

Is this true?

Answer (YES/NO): YES